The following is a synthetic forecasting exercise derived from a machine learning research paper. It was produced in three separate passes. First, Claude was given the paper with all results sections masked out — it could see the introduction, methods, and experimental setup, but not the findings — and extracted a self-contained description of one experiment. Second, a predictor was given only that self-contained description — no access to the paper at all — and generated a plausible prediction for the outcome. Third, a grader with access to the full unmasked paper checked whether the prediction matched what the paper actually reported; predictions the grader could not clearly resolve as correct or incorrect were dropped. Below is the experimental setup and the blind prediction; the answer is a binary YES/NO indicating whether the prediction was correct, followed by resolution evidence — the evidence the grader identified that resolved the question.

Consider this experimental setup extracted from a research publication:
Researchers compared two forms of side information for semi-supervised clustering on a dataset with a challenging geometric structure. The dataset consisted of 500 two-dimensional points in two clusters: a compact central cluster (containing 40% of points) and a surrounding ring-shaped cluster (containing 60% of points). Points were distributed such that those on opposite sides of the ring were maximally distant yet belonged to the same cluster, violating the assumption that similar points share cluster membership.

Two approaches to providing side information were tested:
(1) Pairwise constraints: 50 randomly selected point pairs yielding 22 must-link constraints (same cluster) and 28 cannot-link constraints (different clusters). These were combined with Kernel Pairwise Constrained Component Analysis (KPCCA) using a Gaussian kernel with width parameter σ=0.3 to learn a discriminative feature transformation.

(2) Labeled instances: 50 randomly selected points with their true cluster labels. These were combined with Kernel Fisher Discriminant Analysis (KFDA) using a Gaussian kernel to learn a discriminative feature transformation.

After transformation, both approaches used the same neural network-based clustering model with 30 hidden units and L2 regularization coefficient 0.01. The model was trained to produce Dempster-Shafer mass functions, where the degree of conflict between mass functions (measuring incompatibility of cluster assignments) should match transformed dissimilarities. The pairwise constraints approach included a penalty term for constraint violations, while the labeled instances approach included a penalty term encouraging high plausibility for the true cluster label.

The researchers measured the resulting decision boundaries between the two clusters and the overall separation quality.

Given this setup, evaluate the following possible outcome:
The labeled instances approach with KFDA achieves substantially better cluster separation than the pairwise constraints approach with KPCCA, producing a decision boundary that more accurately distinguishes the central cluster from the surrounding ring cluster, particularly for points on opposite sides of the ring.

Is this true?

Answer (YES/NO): NO